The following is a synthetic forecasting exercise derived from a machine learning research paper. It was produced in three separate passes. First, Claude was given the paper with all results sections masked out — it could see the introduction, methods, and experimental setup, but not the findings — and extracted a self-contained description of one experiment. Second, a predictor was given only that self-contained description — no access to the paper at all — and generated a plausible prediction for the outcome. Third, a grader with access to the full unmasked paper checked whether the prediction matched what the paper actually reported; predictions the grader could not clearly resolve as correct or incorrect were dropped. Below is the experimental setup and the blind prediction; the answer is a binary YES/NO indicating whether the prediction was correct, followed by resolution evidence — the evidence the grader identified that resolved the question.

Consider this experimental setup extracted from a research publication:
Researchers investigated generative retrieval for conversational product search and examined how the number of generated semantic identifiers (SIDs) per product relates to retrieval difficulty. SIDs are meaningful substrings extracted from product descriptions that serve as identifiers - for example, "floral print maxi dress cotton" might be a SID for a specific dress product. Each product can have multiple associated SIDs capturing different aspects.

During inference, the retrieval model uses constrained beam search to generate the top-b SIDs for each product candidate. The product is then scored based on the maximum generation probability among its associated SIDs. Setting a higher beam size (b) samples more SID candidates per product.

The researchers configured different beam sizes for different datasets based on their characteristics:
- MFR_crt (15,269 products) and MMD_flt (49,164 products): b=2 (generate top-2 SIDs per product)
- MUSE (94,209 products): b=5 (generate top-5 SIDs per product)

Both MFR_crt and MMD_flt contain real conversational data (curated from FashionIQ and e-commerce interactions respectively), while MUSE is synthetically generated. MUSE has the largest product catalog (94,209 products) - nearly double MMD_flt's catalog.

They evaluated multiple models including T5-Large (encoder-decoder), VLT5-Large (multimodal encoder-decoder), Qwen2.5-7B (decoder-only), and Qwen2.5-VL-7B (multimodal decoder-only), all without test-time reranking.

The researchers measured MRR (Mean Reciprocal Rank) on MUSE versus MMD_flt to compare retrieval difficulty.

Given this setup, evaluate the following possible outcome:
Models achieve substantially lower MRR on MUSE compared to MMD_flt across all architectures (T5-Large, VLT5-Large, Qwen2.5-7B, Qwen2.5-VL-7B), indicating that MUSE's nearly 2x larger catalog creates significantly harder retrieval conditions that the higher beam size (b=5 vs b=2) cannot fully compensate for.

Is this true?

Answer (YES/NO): YES